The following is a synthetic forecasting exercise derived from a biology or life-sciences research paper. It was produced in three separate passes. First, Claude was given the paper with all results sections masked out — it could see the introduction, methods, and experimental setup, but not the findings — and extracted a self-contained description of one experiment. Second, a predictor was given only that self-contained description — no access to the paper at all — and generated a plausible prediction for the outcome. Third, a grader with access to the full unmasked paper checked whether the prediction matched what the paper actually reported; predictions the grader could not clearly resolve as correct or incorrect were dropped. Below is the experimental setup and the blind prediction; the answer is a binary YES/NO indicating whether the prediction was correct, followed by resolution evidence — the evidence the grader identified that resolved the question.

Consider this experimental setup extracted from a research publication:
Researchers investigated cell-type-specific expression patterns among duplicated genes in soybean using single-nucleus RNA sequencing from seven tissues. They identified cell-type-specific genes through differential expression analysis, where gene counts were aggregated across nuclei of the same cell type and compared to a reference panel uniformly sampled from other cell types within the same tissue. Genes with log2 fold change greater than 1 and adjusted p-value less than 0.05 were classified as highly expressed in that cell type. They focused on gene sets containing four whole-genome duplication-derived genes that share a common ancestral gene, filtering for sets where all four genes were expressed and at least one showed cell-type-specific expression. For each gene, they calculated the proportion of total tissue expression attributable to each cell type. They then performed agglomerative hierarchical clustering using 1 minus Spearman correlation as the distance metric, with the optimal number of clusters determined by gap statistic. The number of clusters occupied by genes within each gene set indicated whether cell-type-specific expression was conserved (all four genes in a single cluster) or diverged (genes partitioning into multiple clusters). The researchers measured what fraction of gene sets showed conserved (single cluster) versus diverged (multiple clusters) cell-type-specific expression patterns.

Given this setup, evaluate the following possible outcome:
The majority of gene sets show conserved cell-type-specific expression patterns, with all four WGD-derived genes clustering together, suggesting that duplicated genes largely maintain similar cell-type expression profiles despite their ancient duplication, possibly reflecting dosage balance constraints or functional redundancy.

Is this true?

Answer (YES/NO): NO